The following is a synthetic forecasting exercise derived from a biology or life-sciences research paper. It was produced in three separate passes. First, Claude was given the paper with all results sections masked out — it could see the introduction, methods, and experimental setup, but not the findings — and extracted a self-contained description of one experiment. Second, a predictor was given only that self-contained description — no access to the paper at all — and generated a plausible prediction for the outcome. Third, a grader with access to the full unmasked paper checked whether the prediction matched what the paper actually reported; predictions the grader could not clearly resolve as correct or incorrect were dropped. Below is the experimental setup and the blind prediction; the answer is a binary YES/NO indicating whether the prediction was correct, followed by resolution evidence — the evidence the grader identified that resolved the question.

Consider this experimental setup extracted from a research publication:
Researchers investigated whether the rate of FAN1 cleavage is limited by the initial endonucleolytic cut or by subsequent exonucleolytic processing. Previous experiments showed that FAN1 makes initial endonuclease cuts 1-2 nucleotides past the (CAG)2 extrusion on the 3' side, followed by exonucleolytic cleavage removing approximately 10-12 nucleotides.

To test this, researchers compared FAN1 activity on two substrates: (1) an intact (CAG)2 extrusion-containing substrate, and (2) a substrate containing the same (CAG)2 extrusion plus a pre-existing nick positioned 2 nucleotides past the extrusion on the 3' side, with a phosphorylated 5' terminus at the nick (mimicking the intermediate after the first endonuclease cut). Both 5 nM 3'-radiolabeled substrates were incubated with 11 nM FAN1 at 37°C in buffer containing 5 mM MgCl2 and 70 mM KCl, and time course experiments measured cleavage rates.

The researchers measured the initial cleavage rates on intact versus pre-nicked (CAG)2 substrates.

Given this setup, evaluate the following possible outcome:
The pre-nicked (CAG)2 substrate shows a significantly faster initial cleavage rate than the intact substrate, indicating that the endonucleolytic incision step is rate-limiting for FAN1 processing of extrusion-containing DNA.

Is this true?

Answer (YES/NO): NO